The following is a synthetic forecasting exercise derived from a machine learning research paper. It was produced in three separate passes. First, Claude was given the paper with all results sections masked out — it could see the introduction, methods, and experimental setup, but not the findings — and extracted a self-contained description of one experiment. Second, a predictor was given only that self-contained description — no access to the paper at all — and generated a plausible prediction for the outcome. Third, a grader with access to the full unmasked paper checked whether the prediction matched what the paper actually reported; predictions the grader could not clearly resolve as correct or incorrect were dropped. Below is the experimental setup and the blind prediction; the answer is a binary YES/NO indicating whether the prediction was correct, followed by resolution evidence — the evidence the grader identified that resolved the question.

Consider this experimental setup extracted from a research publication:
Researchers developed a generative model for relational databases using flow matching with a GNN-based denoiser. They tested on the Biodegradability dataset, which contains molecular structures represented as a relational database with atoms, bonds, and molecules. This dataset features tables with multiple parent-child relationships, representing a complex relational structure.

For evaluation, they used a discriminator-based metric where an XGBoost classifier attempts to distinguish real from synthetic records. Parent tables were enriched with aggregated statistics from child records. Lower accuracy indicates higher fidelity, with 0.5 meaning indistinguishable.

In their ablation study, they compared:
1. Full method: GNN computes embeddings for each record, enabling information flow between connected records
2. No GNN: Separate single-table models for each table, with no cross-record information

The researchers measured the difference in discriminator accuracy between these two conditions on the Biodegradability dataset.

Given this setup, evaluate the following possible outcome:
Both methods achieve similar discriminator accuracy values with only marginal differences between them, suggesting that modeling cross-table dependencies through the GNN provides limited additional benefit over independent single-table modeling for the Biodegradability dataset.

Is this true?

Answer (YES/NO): NO